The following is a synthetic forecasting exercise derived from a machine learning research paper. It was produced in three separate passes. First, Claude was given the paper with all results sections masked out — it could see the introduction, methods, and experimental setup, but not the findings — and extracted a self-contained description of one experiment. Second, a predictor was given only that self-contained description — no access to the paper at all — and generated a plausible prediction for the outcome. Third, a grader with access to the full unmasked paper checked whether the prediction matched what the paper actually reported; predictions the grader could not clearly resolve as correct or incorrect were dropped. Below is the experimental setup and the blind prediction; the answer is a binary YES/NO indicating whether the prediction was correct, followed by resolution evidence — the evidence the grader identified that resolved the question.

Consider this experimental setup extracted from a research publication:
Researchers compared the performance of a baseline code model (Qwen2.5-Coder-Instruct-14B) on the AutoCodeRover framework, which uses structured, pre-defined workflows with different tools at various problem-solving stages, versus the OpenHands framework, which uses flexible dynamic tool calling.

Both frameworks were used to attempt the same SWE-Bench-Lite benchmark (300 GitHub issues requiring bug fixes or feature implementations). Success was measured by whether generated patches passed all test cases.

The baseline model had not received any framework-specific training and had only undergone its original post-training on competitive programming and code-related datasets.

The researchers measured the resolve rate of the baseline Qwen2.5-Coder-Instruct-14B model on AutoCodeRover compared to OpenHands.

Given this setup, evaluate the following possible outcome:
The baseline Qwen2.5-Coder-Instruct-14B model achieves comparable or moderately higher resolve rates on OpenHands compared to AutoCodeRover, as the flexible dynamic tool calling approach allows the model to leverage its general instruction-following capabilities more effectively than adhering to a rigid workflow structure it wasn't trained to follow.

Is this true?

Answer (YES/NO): YES